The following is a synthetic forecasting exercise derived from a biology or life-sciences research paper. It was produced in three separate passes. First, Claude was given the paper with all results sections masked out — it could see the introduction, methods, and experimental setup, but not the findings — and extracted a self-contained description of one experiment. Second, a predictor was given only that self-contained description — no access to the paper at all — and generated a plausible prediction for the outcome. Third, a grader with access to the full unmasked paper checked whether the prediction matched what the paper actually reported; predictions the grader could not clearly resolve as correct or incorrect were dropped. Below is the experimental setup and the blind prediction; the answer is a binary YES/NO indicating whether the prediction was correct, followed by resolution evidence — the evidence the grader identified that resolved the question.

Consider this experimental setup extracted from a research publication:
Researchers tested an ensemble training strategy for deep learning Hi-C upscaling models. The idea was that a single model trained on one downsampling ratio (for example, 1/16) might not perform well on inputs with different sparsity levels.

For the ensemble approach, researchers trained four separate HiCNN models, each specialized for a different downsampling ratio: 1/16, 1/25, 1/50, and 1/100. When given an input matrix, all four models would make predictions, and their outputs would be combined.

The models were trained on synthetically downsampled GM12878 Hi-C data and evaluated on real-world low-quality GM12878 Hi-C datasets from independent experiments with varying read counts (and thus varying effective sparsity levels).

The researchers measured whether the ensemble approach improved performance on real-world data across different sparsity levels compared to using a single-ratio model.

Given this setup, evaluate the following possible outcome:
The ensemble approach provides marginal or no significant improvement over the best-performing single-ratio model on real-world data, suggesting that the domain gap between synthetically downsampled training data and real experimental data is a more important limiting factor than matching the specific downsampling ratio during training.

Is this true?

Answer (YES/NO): YES